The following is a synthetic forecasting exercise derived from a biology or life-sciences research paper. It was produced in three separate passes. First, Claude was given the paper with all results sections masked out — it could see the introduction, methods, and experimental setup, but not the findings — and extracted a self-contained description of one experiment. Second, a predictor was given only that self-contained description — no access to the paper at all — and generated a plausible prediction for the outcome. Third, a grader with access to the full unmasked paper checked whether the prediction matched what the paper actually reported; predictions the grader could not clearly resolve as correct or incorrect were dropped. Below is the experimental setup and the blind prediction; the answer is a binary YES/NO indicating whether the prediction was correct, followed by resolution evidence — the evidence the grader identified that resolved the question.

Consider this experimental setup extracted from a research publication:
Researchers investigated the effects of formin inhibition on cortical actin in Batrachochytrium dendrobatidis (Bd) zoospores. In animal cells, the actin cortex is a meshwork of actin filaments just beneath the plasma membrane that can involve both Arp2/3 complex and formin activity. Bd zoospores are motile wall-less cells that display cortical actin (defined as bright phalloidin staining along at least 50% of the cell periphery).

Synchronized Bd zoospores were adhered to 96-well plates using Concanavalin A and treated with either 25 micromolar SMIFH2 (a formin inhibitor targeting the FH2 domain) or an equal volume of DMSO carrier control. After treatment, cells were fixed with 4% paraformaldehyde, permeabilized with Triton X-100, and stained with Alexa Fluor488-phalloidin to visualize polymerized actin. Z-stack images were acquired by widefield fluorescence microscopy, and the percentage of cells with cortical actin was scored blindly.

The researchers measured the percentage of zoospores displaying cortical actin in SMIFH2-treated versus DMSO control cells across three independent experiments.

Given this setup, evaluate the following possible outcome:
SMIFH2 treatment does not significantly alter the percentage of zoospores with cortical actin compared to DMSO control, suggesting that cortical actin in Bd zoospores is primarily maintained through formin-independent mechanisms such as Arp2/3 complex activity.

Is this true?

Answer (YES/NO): NO